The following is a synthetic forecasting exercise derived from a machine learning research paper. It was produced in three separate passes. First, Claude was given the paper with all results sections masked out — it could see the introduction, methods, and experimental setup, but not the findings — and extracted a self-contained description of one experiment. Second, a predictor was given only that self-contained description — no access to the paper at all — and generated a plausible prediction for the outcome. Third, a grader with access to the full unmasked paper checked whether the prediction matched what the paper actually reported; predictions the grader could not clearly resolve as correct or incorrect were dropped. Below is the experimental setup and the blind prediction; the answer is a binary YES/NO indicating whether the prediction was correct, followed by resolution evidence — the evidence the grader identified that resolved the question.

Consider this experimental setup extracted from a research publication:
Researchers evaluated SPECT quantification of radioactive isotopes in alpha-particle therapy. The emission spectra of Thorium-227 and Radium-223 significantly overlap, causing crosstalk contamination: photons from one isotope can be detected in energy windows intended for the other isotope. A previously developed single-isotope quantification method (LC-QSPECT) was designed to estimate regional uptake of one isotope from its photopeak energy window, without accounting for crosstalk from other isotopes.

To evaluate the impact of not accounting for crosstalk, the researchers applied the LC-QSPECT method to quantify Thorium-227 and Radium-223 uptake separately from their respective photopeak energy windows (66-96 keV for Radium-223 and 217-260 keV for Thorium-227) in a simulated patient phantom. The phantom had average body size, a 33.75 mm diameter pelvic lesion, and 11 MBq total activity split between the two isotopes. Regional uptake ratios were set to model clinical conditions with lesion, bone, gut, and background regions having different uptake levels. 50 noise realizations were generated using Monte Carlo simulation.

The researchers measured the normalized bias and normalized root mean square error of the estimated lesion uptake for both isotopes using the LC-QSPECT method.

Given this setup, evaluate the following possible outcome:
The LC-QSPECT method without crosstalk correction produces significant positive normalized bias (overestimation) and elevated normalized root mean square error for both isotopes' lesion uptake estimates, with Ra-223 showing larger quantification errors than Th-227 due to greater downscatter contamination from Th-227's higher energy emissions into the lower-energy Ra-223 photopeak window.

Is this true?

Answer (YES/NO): NO